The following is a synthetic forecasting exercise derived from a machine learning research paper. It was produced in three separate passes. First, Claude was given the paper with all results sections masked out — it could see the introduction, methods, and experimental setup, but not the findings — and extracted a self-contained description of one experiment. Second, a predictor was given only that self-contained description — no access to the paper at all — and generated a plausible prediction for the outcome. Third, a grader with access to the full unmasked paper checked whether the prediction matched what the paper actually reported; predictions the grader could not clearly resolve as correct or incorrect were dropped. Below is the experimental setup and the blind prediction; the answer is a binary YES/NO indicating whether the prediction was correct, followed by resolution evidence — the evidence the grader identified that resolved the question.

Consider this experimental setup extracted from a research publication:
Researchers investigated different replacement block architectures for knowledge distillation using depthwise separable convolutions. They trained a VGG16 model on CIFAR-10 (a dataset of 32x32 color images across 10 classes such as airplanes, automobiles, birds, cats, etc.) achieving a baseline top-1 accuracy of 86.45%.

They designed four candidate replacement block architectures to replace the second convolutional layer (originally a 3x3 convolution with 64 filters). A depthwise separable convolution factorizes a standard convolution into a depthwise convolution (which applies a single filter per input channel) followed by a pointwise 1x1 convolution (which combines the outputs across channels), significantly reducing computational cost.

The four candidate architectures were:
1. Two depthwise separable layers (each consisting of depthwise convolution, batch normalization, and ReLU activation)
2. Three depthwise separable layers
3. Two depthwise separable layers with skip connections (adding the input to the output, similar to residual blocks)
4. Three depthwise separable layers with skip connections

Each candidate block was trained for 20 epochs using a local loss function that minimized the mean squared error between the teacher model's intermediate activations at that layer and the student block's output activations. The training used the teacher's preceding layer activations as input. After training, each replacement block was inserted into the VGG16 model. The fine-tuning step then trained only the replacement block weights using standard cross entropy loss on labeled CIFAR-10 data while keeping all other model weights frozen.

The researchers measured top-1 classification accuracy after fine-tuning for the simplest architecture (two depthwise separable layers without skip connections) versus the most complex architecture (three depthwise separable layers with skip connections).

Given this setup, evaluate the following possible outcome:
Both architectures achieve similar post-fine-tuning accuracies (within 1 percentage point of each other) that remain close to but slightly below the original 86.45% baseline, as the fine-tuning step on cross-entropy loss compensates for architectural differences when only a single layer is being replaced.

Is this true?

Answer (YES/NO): NO